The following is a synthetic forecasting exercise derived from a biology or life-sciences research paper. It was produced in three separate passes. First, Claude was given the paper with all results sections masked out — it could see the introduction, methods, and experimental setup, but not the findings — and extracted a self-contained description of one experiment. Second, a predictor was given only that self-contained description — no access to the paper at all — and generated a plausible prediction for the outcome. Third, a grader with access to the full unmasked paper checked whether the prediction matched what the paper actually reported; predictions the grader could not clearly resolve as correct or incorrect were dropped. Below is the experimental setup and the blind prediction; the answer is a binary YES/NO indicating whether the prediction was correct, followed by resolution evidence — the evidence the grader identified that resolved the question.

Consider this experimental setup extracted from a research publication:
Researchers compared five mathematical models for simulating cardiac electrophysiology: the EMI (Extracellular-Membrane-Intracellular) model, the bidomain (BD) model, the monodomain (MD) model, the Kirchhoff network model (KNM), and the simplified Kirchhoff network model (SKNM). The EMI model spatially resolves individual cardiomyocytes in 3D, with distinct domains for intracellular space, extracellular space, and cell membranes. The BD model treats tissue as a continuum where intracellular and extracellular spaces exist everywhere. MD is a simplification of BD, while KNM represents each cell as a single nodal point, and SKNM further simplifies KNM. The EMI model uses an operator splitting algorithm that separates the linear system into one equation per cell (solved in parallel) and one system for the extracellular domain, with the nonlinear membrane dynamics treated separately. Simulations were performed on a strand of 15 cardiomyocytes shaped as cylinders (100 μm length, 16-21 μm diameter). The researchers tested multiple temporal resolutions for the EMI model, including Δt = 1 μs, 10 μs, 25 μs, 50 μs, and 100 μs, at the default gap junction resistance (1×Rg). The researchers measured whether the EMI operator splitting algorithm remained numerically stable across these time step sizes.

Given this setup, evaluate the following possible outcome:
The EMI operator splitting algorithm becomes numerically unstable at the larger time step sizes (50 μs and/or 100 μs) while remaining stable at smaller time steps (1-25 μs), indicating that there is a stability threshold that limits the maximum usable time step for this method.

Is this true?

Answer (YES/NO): YES